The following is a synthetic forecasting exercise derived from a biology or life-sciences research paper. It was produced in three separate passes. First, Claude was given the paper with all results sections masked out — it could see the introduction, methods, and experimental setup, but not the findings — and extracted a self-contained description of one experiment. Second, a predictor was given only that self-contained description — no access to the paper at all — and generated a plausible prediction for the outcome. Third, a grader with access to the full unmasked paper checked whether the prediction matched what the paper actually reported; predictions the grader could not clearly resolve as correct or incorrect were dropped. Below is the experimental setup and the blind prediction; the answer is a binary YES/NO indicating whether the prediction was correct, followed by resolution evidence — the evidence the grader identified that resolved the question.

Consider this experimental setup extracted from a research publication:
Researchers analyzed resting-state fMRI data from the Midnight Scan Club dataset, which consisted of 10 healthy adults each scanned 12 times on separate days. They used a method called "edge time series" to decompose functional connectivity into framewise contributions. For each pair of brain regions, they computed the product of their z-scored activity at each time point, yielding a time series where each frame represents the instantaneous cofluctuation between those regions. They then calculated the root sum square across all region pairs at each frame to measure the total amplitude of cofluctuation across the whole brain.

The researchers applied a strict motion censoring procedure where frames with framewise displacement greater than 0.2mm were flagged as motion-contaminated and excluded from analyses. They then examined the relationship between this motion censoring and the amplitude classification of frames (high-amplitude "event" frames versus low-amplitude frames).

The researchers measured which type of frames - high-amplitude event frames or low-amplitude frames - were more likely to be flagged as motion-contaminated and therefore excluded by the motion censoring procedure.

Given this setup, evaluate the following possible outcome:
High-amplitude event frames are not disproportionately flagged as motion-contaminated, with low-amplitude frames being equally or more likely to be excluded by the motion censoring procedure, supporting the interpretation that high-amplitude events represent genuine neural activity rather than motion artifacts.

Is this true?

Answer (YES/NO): YES